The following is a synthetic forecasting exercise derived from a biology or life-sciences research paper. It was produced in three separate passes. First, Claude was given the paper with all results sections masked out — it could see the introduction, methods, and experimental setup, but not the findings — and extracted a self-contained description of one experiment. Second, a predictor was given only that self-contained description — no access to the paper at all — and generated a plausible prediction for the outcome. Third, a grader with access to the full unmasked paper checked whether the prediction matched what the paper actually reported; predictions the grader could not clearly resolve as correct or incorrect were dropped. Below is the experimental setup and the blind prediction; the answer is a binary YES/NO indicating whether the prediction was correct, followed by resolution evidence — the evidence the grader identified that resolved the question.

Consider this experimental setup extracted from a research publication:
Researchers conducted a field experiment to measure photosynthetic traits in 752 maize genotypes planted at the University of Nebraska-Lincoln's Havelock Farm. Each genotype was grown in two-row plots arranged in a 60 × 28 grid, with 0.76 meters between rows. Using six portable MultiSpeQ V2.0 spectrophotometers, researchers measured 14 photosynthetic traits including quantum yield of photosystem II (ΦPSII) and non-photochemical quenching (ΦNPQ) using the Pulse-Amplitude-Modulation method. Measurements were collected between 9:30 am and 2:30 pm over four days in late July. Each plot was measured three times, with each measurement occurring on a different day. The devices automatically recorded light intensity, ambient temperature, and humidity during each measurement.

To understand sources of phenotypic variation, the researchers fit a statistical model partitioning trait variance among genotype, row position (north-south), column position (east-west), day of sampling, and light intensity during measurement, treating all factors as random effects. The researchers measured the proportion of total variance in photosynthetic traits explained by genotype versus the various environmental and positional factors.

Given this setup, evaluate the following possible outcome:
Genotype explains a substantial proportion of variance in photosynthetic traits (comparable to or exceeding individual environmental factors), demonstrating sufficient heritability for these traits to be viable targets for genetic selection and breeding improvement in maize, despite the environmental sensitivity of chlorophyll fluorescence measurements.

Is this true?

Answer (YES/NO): NO